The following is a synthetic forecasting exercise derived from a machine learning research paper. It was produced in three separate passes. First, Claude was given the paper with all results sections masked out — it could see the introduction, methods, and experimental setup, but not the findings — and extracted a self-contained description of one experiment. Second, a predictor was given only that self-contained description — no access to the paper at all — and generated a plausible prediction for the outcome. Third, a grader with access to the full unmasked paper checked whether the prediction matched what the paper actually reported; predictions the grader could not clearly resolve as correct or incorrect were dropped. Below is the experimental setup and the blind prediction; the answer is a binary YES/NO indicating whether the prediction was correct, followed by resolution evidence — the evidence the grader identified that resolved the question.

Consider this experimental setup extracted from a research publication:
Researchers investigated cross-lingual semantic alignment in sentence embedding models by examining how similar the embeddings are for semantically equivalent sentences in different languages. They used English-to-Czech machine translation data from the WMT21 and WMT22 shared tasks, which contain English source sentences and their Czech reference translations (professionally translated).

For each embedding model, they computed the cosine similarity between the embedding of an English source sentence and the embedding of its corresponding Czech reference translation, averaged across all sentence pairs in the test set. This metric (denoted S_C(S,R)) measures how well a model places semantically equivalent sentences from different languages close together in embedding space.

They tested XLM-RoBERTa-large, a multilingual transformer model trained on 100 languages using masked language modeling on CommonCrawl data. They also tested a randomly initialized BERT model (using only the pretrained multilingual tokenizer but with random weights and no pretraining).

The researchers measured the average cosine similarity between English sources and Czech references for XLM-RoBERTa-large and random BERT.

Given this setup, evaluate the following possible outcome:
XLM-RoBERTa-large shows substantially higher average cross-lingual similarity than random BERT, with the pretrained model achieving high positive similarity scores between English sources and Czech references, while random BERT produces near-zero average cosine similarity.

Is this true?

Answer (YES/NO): NO